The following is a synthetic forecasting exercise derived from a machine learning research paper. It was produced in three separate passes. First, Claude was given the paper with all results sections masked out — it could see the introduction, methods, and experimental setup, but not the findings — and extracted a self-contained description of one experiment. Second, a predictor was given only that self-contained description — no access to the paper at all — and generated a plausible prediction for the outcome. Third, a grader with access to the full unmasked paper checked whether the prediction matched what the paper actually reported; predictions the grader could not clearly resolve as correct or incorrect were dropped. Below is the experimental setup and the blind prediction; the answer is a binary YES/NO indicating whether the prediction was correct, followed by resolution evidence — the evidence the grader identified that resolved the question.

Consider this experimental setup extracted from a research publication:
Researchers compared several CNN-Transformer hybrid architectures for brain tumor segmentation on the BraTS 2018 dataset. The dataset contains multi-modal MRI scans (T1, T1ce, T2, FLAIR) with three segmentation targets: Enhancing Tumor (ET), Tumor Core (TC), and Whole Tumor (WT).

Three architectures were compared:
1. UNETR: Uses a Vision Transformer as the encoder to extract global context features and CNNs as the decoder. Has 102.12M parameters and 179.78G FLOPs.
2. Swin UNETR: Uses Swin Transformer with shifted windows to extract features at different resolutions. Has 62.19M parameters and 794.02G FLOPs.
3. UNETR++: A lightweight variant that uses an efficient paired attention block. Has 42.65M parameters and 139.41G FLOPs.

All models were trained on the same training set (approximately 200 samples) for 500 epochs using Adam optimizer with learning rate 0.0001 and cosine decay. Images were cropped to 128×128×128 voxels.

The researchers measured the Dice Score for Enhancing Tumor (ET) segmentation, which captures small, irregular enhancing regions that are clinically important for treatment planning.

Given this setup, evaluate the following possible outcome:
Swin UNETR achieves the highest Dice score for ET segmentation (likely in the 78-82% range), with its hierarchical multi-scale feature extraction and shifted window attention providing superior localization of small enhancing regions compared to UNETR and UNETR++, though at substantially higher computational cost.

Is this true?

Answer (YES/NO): NO